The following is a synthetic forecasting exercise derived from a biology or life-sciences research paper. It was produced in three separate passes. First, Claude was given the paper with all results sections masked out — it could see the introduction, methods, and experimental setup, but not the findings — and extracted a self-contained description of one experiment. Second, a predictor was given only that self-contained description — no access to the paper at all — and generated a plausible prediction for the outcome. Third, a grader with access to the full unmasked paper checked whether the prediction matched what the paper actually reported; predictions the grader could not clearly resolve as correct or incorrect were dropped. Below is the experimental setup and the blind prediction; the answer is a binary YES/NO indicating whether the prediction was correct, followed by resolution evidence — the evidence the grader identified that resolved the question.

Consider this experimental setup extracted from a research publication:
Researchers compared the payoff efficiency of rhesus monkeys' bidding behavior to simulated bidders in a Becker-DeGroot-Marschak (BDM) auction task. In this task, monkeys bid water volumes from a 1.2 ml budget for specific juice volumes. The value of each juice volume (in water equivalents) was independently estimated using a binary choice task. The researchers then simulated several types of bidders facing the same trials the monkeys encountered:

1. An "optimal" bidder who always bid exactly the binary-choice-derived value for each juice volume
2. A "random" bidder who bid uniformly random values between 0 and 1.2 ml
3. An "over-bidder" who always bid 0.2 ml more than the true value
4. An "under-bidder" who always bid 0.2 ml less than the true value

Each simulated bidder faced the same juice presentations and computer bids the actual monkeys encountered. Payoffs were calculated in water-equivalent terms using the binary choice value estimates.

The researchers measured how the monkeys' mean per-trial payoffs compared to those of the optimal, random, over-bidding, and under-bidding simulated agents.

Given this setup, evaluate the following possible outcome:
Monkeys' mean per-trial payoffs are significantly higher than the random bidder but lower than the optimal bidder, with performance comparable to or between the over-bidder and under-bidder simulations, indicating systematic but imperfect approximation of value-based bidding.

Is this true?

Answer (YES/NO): YES